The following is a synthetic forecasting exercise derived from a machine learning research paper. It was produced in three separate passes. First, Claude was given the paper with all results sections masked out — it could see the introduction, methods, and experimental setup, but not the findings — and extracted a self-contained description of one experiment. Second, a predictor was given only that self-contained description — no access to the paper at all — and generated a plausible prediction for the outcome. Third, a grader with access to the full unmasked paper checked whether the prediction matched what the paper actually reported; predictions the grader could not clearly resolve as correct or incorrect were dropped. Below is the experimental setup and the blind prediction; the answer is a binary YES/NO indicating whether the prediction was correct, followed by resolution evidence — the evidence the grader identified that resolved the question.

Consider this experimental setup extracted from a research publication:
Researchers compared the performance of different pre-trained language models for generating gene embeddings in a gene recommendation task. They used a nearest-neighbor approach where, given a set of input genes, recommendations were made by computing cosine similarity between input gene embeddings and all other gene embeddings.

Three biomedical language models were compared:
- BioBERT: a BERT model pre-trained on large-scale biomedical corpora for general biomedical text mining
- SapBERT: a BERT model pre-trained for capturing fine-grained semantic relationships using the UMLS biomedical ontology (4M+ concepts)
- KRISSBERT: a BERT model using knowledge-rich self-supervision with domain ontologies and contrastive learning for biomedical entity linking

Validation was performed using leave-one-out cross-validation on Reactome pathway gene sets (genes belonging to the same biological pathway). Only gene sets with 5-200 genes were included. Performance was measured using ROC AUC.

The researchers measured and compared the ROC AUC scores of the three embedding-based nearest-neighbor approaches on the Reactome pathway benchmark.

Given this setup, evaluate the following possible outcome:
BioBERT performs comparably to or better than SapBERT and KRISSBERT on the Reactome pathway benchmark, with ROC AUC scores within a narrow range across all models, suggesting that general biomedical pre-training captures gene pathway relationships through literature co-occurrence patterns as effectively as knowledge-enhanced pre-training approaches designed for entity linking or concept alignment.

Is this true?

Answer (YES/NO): NO